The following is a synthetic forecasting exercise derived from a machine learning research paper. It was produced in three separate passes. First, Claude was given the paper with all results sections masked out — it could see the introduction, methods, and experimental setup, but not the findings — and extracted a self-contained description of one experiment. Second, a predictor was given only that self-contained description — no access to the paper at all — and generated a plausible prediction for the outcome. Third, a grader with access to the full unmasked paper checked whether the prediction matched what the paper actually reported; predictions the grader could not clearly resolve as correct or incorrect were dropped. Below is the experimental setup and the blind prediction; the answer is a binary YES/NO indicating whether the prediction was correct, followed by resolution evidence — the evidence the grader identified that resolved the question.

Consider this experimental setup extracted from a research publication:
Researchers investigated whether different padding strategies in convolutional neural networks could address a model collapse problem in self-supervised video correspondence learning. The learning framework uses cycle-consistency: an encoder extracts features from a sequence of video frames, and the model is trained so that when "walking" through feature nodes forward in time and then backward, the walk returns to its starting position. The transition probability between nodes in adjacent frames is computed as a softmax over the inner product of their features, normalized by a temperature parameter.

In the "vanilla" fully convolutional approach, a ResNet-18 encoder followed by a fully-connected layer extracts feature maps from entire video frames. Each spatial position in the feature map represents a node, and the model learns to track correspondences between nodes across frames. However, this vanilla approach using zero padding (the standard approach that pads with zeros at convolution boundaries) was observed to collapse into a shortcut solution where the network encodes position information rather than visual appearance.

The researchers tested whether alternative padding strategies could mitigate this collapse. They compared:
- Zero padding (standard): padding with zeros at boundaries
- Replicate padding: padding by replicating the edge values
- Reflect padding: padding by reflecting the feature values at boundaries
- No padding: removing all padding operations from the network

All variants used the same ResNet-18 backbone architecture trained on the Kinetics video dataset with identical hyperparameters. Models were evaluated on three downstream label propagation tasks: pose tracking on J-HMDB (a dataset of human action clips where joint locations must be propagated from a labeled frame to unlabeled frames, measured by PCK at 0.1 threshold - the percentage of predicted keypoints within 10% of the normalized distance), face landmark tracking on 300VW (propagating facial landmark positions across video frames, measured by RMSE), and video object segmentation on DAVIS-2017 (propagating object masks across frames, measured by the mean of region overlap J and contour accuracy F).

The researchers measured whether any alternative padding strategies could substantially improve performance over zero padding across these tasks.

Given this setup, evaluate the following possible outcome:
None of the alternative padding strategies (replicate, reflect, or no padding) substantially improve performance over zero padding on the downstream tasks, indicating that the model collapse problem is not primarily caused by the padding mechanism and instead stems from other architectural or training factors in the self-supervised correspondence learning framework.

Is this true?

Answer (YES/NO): NO